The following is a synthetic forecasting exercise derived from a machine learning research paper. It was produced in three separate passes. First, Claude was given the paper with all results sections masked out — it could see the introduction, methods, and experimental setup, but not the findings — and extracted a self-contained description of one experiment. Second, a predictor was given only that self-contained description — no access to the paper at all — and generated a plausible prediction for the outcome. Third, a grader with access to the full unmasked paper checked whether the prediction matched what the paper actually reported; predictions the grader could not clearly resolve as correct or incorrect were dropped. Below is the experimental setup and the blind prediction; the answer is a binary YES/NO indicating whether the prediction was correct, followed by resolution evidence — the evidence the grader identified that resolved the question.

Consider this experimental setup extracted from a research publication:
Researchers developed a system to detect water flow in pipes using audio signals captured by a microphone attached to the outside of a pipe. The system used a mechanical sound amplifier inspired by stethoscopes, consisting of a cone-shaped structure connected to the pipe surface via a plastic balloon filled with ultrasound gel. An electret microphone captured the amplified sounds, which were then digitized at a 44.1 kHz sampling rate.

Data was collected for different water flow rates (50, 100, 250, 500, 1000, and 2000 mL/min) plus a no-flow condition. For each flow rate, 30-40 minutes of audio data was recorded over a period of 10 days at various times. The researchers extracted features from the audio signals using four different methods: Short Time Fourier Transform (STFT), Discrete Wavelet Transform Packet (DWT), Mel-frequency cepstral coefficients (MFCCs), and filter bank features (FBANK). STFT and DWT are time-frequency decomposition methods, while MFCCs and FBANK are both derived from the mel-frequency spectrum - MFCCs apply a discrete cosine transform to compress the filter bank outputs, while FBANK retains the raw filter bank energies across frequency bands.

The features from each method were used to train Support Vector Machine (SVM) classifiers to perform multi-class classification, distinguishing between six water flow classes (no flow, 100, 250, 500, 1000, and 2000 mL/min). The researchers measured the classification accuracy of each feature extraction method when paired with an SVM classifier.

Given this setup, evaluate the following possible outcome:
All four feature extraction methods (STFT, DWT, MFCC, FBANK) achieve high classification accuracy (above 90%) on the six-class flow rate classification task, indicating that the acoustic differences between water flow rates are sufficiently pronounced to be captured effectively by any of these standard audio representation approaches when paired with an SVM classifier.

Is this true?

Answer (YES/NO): NO